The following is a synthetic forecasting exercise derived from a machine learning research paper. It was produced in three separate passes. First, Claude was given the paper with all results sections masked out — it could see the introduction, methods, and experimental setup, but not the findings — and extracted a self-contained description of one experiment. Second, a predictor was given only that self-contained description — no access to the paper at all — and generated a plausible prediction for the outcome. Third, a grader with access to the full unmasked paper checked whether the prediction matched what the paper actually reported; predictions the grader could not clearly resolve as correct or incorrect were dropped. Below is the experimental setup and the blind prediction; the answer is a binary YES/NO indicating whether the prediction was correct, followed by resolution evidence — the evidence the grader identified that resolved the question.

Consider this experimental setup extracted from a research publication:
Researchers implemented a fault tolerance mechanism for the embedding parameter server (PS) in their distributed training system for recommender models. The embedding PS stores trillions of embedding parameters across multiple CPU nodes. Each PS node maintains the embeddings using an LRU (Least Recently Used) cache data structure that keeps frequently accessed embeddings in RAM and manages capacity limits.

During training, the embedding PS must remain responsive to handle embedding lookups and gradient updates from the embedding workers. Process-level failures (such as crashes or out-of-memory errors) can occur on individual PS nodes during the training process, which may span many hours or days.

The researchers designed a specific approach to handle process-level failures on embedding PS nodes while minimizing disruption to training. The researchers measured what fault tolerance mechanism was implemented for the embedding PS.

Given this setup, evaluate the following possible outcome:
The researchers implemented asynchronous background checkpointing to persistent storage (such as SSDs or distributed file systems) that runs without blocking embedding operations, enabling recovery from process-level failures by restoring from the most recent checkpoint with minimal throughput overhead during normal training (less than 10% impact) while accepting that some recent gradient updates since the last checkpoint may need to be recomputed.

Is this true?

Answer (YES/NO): NO